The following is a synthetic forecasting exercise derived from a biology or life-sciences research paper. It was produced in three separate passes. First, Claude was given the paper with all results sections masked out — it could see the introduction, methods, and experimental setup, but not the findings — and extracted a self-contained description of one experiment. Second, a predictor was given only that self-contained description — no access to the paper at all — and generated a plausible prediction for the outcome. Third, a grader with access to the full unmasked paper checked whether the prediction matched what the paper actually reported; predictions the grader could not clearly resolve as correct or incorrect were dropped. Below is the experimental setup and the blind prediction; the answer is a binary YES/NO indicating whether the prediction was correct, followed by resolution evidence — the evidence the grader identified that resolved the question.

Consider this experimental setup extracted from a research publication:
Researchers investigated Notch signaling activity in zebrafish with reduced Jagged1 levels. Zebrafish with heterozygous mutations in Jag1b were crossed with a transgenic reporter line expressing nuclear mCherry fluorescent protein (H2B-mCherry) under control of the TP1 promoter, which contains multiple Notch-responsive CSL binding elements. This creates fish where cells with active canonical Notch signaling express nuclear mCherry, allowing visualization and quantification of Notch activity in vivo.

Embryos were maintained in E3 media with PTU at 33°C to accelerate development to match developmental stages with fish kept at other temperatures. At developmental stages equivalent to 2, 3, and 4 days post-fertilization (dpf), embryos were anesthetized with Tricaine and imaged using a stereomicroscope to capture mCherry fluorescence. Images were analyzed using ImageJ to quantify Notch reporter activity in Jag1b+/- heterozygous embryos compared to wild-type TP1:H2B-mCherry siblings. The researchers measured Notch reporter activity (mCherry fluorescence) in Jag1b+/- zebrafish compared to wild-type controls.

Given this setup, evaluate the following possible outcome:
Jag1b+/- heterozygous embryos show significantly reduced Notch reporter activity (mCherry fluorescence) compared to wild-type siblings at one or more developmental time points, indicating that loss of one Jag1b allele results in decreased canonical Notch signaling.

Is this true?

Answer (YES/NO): NO